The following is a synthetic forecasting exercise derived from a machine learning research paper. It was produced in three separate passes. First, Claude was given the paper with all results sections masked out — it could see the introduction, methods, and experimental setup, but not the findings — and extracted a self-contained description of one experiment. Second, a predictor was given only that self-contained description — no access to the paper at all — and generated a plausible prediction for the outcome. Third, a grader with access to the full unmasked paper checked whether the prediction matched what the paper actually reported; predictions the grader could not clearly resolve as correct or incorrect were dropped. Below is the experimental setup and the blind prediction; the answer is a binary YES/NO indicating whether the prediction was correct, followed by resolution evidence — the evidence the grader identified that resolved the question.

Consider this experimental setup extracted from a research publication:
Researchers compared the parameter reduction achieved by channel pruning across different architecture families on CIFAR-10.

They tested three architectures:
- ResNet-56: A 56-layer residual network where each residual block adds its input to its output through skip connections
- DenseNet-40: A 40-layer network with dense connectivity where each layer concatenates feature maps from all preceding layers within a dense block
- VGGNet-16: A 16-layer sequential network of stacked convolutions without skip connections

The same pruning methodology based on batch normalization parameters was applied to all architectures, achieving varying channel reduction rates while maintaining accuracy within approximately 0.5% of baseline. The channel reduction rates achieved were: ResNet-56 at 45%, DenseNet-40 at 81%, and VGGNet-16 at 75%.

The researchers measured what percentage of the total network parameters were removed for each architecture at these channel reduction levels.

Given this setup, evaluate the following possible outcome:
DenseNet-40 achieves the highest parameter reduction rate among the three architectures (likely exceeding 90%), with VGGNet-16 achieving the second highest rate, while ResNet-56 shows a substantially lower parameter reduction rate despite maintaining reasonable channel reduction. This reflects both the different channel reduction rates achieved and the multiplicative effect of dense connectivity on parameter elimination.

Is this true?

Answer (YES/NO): NO